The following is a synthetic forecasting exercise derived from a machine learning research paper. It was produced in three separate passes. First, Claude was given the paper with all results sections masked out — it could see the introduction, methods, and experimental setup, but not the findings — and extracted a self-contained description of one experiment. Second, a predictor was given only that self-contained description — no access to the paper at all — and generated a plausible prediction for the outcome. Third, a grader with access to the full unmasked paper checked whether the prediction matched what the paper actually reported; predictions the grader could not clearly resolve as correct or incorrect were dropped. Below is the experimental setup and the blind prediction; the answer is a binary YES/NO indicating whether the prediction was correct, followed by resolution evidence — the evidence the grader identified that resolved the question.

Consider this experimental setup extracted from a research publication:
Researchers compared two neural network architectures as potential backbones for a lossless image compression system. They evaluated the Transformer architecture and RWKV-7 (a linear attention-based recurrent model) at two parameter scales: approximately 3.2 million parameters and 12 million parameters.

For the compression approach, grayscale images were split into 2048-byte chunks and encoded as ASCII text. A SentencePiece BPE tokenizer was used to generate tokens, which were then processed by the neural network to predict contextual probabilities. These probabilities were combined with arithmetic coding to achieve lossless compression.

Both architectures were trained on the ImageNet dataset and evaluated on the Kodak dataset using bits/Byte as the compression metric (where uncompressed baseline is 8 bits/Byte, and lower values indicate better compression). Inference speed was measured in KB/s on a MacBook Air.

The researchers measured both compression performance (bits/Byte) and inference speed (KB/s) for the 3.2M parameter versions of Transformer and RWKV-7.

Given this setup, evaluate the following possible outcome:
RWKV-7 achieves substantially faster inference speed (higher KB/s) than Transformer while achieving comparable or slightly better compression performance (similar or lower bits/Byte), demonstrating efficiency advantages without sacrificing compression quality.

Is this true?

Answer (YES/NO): YES